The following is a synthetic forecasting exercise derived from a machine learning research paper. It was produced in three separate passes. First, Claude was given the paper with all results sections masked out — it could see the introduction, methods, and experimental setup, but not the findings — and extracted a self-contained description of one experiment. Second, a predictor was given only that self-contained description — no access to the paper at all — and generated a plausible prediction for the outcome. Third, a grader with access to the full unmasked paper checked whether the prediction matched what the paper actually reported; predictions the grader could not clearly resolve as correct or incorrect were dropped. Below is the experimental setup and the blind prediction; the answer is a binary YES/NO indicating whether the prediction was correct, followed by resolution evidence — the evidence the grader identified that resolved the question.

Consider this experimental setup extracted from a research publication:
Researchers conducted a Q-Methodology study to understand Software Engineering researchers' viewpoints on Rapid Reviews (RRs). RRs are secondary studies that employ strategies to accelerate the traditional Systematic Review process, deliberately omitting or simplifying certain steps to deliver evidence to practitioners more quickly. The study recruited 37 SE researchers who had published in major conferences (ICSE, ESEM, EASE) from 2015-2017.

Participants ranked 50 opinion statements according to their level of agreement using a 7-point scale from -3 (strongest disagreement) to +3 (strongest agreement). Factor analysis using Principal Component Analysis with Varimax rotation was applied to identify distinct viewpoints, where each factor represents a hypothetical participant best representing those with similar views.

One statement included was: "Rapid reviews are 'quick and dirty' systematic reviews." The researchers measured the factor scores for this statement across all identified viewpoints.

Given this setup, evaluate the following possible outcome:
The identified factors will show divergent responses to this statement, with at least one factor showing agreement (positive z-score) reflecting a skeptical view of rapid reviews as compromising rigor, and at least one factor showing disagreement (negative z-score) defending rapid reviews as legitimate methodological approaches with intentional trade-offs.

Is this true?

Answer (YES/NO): NO